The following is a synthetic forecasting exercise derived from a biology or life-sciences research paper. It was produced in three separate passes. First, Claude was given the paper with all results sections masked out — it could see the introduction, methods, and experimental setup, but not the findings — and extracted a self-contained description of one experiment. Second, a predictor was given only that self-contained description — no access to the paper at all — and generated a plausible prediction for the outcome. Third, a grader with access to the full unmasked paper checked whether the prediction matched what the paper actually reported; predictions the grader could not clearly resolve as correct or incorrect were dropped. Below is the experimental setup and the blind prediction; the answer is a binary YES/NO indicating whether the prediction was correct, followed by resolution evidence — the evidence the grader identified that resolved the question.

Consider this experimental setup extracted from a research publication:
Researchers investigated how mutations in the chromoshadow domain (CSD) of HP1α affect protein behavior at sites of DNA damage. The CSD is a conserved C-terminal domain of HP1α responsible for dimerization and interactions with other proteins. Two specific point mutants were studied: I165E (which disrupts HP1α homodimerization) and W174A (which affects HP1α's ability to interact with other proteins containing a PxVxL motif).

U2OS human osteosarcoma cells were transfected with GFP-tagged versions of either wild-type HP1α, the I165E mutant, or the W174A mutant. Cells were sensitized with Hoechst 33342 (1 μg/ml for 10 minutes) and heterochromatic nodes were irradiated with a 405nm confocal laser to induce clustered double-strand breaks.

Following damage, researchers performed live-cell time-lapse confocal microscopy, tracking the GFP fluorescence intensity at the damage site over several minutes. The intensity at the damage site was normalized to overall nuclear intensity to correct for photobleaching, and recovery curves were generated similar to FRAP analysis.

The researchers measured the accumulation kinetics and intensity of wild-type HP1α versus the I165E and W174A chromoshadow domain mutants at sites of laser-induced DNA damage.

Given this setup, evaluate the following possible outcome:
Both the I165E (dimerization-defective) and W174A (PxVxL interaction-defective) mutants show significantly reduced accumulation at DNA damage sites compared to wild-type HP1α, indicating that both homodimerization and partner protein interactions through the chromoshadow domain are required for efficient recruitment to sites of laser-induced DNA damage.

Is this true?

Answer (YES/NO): NO